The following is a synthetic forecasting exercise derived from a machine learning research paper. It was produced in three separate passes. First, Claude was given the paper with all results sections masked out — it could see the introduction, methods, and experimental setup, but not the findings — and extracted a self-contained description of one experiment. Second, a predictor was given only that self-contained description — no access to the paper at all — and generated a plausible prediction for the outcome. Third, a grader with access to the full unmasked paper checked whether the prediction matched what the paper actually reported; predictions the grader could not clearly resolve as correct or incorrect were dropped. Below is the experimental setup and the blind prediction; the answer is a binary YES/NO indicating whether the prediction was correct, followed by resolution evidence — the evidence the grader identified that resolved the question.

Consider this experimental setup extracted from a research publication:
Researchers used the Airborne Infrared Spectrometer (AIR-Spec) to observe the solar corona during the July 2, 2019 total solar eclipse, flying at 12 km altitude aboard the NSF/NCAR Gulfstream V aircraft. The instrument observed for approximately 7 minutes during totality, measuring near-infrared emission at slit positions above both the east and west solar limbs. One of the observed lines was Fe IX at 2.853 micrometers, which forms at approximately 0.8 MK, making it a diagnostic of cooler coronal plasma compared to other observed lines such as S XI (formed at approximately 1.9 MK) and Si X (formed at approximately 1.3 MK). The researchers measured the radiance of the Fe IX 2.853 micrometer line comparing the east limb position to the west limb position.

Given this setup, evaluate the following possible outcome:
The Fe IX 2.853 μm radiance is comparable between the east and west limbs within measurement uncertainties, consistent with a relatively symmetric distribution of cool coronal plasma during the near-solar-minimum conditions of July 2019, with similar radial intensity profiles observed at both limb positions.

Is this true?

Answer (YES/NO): NO